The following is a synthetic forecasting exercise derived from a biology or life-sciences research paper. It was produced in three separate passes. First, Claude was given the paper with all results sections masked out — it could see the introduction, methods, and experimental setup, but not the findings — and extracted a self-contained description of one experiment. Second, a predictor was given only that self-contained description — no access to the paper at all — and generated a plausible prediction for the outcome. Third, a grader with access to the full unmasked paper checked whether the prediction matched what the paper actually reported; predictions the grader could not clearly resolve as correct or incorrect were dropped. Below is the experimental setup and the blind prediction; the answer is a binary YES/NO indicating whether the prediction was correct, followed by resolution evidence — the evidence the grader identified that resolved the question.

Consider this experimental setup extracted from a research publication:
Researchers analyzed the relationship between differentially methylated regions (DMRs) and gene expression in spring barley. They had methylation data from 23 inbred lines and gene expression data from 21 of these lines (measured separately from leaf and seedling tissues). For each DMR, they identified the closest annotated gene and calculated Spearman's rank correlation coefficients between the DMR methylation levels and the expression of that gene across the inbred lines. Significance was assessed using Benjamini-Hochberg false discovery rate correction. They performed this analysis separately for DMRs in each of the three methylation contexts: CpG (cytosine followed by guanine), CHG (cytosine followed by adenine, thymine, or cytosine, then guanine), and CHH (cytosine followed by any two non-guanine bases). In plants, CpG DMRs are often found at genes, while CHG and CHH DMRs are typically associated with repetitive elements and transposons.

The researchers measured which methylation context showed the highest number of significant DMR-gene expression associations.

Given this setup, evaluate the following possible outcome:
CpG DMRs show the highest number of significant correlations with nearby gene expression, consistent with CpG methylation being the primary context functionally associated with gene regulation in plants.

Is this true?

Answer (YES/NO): NO